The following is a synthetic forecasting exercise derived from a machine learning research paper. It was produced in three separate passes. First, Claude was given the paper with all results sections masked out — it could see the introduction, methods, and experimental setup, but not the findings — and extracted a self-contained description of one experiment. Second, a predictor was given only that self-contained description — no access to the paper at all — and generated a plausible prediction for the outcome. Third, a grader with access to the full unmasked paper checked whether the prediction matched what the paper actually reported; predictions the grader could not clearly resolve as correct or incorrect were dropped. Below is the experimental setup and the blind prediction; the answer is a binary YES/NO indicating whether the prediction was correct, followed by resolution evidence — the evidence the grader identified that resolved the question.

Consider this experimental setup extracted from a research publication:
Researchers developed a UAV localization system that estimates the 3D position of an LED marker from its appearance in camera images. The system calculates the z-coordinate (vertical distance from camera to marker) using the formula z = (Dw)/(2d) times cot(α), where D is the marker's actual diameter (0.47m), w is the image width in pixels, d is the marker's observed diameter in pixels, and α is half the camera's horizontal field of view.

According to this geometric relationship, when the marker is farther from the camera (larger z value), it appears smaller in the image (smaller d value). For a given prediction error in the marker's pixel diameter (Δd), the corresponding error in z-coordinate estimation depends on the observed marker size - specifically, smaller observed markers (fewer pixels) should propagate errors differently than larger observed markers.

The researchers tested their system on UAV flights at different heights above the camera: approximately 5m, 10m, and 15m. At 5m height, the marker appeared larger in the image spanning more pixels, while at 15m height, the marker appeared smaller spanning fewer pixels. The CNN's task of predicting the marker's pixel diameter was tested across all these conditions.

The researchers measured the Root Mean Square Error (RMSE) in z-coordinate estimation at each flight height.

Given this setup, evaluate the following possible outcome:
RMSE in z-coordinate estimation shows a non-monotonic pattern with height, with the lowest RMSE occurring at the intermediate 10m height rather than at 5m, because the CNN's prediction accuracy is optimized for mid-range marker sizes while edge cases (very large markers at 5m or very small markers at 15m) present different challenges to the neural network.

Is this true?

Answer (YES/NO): NO